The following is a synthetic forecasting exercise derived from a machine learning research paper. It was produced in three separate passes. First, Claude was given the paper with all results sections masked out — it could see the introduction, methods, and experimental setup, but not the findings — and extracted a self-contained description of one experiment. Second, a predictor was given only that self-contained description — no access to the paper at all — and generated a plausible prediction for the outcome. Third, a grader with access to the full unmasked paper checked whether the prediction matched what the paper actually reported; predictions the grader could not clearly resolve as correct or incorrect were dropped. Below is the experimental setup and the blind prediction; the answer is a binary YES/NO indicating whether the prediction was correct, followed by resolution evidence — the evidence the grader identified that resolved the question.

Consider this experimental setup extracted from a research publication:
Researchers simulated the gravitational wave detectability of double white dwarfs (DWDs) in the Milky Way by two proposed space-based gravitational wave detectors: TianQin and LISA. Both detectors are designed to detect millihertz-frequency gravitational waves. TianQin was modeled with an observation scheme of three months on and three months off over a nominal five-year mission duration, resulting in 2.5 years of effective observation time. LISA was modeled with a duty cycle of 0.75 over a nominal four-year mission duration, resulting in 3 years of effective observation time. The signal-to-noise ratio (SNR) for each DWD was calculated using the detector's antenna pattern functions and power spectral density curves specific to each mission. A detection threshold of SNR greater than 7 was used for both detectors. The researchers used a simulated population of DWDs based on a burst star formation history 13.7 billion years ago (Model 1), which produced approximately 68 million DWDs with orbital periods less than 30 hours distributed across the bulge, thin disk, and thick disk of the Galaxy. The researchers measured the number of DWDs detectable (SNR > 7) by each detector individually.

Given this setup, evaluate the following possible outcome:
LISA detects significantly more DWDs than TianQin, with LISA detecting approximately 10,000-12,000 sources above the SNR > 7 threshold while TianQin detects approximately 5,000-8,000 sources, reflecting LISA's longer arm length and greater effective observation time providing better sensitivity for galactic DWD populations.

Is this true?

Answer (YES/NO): NO